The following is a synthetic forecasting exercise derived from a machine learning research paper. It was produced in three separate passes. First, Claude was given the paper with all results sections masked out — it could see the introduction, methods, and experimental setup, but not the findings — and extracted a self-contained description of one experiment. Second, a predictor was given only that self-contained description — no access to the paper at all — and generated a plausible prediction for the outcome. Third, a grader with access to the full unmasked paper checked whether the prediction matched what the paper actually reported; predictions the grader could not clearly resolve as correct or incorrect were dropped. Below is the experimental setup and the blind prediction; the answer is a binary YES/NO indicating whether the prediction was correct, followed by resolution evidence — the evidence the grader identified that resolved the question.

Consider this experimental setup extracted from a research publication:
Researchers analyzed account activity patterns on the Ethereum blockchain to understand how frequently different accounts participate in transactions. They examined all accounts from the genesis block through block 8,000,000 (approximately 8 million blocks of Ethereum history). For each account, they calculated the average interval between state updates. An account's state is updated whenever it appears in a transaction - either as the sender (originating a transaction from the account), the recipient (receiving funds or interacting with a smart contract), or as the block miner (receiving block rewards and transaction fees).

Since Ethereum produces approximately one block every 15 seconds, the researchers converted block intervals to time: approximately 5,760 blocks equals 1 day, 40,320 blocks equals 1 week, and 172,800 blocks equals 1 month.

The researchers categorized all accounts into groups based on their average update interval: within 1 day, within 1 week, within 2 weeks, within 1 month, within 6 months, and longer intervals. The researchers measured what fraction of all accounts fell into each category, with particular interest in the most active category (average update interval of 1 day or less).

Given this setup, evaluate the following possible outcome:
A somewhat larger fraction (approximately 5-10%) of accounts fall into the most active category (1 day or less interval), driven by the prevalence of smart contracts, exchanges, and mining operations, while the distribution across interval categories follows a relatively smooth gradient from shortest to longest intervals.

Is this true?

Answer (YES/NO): NO